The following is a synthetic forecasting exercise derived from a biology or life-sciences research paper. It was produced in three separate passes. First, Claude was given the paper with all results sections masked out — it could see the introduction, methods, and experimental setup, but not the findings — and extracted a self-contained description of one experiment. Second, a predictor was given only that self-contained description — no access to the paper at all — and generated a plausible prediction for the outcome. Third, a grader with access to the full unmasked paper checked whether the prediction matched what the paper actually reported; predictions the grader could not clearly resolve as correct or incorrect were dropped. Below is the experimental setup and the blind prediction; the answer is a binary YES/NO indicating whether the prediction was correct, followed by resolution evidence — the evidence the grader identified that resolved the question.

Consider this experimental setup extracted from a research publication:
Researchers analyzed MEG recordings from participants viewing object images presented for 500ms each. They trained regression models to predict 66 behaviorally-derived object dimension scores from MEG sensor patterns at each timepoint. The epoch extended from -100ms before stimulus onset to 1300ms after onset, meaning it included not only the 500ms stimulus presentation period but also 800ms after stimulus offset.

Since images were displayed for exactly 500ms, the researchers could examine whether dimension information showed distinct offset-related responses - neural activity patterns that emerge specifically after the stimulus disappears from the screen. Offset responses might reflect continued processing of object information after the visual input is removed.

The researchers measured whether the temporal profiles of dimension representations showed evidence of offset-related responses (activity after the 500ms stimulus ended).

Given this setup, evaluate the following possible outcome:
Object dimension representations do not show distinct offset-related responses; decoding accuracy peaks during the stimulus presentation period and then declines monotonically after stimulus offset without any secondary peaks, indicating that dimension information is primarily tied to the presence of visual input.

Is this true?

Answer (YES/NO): NO